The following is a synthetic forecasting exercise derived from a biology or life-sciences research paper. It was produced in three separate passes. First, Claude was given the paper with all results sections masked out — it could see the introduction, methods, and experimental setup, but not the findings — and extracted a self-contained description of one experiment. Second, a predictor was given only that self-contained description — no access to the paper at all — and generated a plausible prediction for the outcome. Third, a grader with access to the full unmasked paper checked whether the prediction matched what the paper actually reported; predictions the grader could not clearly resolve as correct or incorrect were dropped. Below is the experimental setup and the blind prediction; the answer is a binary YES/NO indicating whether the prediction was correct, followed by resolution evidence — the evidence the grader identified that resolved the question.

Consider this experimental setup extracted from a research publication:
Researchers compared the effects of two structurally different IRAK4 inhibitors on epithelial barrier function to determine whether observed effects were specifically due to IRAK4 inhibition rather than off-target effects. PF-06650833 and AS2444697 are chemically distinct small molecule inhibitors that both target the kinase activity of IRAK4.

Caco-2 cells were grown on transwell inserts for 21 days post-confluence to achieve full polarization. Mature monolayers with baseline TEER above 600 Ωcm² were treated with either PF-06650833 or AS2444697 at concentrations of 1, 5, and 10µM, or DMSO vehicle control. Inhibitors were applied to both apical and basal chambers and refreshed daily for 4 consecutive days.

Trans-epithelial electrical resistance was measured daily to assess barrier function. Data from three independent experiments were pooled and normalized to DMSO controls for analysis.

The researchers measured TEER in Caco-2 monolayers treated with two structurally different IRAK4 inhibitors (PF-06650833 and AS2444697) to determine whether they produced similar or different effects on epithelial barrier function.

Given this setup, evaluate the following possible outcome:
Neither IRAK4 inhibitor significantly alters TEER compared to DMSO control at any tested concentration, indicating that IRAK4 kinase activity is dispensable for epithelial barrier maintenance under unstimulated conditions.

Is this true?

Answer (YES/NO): NO